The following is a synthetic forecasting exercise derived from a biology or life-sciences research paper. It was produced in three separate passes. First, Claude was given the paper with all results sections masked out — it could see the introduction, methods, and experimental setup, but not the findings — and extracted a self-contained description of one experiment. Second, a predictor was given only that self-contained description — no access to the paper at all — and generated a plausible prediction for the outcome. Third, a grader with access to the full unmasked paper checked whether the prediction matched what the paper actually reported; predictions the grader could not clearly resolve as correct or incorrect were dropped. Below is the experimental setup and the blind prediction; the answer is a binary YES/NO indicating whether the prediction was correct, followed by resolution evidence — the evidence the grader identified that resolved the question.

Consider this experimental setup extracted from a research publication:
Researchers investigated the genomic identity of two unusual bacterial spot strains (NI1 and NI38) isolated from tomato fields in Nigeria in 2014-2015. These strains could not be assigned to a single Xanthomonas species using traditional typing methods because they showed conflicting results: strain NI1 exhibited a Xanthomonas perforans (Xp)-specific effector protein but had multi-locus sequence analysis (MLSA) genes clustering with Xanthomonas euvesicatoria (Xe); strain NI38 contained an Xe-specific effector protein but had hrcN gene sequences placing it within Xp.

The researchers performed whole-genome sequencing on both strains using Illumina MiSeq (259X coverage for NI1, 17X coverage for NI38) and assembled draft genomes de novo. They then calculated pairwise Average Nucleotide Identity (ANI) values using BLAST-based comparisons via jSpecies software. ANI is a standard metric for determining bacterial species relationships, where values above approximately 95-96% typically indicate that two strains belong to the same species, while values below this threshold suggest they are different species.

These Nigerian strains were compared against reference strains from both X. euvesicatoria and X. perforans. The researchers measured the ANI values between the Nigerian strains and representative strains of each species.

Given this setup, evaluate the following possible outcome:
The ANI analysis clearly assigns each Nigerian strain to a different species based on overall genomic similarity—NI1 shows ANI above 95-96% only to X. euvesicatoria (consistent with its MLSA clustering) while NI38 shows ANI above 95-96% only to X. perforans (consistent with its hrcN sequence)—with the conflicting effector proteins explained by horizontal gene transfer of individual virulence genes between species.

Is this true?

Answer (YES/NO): NO